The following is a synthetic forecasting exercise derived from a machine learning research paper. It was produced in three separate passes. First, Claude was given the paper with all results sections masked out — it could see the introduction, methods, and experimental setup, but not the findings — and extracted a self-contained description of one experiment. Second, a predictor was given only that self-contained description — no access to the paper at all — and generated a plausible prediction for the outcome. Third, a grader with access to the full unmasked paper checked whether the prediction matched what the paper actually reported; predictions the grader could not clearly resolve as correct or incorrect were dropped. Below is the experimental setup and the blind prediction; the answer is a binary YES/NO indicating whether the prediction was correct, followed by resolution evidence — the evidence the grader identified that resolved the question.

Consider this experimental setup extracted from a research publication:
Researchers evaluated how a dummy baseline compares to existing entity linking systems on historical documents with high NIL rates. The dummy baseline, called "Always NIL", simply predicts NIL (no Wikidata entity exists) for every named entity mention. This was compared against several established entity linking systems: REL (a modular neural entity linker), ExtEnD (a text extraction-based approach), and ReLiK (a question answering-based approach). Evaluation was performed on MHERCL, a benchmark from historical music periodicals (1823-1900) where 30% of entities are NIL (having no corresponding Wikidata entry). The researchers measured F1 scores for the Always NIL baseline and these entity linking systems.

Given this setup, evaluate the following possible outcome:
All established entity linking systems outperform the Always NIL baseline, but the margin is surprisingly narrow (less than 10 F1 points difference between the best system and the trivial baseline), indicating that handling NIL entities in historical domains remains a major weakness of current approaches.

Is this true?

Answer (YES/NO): NO